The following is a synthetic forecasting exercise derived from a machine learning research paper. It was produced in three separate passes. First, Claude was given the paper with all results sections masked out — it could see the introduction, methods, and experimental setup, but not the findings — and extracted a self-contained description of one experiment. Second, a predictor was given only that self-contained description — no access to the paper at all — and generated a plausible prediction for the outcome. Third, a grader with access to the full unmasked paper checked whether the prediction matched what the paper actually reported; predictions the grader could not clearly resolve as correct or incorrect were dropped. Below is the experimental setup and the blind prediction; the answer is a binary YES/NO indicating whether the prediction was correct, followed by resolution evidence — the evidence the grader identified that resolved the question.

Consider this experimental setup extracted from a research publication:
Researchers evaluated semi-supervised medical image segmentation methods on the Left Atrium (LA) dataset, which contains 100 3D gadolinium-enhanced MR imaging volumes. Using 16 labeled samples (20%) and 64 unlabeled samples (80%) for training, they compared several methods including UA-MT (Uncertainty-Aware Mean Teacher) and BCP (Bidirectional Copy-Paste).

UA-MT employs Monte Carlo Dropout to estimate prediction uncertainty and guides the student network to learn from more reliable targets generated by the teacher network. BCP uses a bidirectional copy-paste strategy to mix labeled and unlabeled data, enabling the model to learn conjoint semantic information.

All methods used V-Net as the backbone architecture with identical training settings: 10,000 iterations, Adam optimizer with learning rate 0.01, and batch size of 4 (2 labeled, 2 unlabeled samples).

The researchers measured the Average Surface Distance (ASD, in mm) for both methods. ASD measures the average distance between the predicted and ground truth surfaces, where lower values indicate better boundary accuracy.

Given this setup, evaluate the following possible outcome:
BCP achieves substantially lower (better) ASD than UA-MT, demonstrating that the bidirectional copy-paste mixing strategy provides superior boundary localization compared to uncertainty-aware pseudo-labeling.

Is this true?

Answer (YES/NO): YES